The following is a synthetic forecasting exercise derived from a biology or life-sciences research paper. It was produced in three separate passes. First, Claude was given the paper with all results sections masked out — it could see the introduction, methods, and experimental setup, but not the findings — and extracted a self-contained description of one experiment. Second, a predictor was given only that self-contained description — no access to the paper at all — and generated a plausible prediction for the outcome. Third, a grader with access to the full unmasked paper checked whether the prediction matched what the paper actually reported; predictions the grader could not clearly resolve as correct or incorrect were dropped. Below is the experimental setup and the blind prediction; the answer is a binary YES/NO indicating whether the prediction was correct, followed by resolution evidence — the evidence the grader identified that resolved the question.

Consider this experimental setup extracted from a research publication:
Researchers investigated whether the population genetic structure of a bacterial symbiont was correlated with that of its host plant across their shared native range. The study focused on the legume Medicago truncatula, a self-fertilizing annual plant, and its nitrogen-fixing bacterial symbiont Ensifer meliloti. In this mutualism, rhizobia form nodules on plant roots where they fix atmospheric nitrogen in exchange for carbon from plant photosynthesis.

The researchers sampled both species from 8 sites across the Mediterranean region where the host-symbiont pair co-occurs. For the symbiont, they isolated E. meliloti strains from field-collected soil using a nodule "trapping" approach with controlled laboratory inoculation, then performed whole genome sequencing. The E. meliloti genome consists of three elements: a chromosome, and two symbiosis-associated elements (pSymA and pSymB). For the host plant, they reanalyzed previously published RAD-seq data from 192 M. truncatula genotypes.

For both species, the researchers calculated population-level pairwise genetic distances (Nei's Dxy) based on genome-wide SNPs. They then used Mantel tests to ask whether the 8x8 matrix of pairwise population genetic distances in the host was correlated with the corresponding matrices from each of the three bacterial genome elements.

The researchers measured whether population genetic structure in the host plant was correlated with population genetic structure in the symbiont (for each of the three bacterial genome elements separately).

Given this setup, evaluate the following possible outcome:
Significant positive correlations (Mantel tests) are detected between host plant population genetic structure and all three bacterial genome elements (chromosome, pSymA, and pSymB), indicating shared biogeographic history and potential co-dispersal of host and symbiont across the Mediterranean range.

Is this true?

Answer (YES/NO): NO